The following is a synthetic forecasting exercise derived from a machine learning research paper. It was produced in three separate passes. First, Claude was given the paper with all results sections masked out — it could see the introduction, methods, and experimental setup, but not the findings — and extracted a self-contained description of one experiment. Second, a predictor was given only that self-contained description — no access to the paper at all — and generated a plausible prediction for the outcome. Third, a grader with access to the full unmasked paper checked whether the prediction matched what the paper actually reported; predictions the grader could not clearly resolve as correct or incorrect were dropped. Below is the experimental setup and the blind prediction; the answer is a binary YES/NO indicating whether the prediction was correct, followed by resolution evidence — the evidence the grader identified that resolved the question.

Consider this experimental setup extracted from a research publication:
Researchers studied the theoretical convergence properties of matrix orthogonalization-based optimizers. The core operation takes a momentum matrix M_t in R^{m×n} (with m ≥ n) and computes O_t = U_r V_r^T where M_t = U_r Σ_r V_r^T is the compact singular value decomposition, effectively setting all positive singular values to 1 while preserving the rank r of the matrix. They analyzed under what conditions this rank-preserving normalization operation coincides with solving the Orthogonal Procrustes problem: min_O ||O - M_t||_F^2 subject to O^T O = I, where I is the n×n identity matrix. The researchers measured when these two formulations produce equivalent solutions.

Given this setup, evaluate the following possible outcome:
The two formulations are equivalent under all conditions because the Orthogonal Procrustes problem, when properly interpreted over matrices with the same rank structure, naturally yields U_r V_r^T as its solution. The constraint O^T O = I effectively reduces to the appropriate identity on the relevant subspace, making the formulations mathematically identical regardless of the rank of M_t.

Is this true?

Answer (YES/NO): NO